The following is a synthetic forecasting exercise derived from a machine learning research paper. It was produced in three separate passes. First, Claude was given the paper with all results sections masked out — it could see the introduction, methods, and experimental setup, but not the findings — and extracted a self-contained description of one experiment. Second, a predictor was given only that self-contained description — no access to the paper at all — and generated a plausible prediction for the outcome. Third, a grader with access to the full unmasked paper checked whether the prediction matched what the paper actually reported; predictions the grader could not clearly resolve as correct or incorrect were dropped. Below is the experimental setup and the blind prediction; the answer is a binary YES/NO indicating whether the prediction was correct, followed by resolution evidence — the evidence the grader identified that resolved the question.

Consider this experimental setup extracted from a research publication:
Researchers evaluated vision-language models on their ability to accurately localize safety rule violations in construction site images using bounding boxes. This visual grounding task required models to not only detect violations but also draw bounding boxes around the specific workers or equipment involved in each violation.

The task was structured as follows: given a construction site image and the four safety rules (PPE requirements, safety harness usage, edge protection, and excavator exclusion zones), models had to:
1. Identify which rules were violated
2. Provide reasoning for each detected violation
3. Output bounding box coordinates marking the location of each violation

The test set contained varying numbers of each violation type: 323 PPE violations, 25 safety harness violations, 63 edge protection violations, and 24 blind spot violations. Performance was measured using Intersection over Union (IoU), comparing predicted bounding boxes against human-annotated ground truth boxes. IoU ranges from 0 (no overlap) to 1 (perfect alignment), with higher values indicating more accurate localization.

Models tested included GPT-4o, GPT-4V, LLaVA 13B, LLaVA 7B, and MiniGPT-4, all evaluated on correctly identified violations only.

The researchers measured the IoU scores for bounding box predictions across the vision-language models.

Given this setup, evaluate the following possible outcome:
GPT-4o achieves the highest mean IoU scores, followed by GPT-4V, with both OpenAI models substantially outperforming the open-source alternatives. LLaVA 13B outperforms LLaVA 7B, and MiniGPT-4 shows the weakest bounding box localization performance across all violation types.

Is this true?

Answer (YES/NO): NO